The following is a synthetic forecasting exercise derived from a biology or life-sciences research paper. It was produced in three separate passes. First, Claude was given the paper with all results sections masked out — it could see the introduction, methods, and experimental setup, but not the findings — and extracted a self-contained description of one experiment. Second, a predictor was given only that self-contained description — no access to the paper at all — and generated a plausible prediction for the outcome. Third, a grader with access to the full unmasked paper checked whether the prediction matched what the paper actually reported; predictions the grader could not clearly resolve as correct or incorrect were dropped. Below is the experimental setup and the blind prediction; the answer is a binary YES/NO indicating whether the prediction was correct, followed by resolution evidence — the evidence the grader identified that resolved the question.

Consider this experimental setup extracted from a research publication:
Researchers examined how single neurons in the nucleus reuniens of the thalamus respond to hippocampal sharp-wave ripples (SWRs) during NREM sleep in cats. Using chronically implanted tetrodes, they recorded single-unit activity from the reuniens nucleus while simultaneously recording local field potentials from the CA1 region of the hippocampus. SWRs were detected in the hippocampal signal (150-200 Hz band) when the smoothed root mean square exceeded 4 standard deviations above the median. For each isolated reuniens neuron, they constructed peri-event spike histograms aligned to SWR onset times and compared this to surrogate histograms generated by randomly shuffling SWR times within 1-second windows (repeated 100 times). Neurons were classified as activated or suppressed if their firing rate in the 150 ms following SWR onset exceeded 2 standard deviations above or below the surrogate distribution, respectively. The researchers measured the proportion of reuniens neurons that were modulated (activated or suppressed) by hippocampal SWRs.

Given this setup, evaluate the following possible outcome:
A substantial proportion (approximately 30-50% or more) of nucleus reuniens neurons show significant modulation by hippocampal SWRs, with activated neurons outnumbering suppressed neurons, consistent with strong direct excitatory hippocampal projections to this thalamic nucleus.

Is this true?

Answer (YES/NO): NO